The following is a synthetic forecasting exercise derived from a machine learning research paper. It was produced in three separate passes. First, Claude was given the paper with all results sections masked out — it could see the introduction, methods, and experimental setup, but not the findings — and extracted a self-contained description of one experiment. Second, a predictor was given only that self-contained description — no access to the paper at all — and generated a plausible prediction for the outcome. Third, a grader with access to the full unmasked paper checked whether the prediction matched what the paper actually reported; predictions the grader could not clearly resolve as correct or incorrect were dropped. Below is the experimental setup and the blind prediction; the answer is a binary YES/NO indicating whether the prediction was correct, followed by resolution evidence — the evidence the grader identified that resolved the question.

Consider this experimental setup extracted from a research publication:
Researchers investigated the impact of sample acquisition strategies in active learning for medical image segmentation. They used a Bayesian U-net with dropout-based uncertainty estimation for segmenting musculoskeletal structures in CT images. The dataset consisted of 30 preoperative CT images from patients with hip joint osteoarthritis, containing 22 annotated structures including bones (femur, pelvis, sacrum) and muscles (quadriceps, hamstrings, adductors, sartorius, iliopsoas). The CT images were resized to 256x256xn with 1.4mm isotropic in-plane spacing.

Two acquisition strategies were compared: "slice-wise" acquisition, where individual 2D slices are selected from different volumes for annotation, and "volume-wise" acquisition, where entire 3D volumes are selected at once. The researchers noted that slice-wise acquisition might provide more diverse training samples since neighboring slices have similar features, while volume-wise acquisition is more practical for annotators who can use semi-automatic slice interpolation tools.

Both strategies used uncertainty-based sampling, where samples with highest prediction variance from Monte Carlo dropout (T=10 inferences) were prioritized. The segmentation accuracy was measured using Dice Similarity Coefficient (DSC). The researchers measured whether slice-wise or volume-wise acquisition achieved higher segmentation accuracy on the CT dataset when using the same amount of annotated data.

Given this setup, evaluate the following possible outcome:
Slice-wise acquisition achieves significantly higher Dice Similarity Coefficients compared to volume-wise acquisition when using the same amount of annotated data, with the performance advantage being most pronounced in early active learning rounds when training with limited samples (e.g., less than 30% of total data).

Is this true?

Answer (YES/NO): YES